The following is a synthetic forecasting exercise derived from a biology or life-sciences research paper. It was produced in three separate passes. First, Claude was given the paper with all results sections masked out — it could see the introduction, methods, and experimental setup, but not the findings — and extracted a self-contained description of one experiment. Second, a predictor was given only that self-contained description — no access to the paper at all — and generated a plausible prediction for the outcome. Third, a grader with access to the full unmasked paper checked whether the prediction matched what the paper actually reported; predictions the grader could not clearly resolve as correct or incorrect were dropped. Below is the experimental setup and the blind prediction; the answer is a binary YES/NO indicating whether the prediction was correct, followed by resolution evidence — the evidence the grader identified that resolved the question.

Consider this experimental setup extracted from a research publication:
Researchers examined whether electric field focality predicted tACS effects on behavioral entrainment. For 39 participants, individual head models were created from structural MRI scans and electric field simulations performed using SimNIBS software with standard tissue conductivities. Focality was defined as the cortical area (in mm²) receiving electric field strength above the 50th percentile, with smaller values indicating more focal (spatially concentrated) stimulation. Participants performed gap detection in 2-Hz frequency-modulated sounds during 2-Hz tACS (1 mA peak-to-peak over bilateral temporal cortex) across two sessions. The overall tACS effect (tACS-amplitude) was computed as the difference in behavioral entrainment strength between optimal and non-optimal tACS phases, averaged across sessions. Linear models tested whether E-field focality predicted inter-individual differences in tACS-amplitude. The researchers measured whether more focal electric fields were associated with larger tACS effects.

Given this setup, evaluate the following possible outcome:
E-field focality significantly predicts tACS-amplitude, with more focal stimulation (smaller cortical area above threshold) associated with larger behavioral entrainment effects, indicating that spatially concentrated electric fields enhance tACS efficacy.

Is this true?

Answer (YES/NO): NO